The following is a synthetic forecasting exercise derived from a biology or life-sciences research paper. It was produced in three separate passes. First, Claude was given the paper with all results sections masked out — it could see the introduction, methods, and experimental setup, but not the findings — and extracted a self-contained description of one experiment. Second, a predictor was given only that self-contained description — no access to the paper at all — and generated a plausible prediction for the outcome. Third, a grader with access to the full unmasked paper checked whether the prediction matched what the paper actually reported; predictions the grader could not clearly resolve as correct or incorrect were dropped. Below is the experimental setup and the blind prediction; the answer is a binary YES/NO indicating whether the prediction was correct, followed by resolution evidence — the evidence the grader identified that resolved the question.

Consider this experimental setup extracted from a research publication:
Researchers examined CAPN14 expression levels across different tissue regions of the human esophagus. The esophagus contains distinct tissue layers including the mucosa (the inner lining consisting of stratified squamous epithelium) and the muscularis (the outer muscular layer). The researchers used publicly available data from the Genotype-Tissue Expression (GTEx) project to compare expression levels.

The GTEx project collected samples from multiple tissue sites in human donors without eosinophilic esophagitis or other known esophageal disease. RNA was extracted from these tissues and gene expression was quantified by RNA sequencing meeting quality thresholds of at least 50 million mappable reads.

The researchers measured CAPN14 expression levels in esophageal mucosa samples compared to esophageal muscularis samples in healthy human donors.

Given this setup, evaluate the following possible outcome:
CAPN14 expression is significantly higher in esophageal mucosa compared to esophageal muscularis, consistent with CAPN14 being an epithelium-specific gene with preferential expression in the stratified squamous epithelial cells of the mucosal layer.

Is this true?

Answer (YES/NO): YES